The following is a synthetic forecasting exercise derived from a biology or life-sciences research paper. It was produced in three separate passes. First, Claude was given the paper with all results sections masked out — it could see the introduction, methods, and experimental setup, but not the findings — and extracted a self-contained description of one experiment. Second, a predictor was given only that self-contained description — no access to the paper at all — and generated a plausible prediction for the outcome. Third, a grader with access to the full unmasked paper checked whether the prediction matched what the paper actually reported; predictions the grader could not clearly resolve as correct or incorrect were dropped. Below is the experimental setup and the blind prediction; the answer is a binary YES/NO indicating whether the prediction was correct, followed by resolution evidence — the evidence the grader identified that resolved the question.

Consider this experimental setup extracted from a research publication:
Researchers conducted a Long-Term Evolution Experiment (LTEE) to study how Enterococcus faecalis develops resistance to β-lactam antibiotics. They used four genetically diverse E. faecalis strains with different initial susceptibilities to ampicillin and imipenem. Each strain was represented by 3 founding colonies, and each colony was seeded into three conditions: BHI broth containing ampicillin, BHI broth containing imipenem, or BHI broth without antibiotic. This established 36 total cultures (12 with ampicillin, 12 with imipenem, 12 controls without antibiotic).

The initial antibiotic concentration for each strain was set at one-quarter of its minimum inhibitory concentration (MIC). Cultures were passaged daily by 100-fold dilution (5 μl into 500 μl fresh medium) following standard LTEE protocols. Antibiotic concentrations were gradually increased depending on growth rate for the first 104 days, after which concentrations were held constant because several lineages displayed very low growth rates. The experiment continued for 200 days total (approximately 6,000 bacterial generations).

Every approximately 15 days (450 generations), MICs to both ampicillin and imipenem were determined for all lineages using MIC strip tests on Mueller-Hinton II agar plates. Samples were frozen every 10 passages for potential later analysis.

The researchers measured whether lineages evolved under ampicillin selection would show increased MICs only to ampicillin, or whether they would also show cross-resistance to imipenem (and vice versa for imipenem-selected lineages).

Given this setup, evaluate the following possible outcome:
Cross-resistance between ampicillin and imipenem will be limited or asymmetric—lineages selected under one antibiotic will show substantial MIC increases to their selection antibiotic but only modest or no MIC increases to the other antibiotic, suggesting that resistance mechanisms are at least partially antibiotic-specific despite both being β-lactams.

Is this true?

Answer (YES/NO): NO